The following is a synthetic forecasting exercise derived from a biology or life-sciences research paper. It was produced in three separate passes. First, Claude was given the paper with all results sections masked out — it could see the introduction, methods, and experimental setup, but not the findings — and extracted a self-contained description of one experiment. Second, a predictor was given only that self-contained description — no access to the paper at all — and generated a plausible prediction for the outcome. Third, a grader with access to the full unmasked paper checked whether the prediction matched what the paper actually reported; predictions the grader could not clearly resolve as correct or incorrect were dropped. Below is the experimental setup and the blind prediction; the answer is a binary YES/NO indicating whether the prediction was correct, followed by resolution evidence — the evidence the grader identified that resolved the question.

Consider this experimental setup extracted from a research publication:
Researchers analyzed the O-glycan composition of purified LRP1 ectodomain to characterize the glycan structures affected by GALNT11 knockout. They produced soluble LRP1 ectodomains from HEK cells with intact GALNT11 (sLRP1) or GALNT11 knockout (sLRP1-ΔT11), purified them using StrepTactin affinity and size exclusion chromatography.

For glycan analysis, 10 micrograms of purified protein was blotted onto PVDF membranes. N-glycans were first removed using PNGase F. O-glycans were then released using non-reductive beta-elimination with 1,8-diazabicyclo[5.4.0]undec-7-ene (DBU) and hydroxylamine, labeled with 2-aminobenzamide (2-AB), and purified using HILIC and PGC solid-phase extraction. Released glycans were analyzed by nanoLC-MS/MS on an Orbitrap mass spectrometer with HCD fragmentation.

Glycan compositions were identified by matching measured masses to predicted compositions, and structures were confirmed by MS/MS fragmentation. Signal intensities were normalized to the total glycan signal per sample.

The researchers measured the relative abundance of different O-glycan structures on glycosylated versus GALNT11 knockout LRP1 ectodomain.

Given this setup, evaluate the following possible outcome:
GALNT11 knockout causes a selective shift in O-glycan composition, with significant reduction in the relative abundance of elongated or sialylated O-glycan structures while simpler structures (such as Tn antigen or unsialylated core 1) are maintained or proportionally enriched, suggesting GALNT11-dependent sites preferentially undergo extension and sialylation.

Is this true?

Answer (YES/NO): NO